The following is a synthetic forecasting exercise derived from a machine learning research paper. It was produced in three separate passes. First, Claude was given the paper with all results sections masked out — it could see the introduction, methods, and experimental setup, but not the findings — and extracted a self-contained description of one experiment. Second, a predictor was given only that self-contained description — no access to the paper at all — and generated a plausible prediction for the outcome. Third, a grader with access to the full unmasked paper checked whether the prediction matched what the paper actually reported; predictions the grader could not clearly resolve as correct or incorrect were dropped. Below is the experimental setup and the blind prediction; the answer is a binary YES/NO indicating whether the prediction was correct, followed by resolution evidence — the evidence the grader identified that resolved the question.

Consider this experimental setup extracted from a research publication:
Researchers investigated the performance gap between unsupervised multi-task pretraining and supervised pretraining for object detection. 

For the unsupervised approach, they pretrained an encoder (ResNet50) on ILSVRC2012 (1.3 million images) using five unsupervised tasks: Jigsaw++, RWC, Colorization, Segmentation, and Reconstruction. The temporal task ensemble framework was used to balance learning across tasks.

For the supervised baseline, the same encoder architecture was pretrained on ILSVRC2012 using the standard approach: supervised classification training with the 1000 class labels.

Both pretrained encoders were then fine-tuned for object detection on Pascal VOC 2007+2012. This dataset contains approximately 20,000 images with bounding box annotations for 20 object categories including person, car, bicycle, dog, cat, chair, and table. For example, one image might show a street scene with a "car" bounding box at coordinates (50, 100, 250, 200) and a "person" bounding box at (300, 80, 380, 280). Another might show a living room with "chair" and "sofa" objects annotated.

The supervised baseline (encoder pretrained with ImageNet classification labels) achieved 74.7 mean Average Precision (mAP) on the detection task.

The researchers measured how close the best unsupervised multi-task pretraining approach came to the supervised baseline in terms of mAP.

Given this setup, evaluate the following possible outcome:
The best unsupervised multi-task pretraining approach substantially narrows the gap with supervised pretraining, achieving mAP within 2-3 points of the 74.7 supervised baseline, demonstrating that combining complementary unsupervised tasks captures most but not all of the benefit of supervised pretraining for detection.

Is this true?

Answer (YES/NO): NO